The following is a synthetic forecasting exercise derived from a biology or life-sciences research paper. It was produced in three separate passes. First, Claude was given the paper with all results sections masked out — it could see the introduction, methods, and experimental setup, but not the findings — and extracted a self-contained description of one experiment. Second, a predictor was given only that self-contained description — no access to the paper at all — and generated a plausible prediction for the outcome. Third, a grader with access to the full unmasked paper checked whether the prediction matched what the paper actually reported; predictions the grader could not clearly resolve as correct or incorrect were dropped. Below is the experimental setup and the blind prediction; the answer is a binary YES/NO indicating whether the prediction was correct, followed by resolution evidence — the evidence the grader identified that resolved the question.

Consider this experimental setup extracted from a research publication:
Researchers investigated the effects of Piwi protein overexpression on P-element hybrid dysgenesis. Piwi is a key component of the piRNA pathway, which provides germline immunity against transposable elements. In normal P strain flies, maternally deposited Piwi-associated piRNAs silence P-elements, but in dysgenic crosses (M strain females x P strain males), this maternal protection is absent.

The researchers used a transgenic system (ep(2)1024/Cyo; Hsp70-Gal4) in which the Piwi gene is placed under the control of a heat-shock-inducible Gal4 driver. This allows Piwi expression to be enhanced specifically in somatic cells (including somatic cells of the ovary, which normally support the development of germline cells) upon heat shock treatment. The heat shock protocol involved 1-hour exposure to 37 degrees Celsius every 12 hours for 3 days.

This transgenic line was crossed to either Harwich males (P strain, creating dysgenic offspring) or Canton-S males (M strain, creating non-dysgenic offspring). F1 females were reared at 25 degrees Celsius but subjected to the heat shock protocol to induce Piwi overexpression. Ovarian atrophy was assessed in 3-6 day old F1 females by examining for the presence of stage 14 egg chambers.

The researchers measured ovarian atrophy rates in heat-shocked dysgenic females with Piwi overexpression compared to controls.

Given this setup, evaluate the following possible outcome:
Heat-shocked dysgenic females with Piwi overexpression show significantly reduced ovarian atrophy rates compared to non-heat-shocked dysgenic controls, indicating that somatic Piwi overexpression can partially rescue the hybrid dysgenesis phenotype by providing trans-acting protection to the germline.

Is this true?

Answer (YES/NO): NO